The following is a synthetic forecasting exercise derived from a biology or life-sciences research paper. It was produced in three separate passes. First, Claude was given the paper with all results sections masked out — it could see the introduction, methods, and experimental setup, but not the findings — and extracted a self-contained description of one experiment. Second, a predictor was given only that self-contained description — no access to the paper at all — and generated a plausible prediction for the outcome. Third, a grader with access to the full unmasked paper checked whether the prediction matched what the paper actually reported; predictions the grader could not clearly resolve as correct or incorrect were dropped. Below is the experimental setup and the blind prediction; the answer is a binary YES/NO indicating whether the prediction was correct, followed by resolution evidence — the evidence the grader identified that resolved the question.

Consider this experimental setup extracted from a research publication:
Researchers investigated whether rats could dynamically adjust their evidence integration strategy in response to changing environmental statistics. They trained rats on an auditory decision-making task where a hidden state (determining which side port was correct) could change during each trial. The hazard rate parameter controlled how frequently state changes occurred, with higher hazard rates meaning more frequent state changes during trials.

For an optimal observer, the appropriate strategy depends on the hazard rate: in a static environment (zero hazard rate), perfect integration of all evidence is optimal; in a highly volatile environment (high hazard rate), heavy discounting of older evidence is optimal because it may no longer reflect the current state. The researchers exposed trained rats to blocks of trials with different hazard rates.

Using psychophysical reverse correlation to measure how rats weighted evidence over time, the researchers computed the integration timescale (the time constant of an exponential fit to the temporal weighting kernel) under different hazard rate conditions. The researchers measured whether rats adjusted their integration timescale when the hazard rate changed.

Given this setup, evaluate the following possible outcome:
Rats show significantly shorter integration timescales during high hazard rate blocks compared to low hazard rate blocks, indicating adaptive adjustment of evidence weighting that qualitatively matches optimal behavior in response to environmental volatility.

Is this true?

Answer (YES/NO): YES